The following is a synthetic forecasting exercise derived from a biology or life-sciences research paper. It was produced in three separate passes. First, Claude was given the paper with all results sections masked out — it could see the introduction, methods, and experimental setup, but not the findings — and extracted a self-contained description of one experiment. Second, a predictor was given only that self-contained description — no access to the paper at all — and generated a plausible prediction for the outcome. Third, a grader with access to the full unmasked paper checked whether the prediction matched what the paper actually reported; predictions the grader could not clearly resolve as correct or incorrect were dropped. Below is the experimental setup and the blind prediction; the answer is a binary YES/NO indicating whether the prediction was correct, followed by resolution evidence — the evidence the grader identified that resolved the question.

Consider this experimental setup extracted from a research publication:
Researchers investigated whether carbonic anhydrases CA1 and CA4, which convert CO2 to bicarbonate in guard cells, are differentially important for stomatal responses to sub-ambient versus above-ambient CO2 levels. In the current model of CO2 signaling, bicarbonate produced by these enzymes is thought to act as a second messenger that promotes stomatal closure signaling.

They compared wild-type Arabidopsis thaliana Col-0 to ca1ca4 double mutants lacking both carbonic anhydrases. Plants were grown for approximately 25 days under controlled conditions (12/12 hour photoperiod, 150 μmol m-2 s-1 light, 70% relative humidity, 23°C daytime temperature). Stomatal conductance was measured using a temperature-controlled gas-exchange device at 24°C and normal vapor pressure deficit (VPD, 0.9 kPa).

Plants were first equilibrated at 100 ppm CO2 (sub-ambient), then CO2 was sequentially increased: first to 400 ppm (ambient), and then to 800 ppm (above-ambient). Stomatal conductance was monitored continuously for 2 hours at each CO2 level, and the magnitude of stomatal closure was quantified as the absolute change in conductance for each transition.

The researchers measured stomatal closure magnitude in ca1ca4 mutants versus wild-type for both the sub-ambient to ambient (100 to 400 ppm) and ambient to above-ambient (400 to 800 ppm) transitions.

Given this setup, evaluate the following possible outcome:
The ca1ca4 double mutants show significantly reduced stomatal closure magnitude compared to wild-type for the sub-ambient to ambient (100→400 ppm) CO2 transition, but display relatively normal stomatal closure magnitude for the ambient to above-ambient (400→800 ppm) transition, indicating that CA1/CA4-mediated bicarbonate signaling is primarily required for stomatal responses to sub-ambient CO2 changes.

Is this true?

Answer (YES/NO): NO